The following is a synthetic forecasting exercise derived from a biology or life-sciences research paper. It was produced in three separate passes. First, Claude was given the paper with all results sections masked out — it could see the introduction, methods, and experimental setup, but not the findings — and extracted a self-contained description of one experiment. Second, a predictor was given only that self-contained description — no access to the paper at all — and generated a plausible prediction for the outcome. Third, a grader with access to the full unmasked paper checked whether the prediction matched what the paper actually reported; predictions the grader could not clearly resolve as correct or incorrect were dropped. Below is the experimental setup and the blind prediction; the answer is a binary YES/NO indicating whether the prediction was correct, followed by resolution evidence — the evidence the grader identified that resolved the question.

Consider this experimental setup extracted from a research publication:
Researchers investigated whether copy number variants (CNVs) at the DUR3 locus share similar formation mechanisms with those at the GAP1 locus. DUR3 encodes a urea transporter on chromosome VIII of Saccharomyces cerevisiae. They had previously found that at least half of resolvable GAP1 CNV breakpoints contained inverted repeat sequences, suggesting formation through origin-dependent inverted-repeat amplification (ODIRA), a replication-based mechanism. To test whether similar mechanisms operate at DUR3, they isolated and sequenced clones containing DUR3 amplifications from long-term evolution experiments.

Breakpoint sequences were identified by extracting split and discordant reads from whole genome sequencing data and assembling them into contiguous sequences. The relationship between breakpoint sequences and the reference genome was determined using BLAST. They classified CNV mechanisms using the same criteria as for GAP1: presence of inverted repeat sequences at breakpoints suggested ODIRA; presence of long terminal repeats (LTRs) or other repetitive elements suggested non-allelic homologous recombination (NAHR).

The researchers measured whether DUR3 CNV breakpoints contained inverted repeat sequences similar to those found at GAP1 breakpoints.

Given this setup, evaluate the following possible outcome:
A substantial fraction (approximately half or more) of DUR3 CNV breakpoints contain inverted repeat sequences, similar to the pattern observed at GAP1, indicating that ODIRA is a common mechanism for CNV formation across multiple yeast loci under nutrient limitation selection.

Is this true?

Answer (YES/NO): YES